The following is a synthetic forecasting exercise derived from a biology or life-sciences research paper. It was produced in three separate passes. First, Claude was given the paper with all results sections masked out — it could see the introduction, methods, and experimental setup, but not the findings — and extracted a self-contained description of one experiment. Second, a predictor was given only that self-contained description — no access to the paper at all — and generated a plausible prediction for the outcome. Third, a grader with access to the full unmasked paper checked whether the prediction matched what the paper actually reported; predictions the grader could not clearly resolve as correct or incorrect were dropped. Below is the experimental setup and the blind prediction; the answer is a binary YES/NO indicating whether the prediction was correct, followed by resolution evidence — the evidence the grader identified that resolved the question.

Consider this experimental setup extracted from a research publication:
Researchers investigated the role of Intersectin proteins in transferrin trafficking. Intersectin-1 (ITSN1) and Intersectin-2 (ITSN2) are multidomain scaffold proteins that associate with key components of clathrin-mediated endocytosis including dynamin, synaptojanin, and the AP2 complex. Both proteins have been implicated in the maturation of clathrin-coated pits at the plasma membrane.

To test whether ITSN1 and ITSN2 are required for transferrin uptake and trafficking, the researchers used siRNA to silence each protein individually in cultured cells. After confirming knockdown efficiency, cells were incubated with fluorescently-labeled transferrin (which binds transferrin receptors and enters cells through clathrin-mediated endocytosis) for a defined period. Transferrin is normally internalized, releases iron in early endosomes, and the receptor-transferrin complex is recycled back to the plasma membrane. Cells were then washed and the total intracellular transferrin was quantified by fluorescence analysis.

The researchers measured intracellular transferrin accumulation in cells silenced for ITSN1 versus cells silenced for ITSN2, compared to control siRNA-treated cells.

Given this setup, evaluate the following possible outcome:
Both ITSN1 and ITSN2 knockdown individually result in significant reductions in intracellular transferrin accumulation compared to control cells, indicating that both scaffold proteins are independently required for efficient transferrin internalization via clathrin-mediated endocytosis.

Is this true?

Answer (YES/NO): NO